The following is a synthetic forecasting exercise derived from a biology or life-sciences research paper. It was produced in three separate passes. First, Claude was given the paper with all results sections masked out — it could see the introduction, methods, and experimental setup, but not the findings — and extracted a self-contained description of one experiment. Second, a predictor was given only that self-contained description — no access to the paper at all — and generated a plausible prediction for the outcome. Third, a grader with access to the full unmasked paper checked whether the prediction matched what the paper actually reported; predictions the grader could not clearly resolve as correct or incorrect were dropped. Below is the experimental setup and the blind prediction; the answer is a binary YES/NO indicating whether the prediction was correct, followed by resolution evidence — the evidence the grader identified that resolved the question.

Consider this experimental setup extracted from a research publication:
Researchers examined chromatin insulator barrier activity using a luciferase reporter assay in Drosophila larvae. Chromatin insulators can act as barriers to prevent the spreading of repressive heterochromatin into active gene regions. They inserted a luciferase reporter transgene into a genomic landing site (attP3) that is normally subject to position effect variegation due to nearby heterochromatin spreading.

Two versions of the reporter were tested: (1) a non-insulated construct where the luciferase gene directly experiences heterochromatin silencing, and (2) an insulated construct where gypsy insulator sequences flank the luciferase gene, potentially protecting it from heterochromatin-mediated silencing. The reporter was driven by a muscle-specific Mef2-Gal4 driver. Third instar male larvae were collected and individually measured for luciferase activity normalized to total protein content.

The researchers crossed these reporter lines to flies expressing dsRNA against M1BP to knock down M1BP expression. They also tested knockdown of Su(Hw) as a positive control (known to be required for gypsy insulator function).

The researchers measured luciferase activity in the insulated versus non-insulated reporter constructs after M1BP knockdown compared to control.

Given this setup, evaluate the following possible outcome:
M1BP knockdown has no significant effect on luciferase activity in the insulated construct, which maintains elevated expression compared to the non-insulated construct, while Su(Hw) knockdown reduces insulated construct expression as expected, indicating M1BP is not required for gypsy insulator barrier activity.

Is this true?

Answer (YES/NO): NO